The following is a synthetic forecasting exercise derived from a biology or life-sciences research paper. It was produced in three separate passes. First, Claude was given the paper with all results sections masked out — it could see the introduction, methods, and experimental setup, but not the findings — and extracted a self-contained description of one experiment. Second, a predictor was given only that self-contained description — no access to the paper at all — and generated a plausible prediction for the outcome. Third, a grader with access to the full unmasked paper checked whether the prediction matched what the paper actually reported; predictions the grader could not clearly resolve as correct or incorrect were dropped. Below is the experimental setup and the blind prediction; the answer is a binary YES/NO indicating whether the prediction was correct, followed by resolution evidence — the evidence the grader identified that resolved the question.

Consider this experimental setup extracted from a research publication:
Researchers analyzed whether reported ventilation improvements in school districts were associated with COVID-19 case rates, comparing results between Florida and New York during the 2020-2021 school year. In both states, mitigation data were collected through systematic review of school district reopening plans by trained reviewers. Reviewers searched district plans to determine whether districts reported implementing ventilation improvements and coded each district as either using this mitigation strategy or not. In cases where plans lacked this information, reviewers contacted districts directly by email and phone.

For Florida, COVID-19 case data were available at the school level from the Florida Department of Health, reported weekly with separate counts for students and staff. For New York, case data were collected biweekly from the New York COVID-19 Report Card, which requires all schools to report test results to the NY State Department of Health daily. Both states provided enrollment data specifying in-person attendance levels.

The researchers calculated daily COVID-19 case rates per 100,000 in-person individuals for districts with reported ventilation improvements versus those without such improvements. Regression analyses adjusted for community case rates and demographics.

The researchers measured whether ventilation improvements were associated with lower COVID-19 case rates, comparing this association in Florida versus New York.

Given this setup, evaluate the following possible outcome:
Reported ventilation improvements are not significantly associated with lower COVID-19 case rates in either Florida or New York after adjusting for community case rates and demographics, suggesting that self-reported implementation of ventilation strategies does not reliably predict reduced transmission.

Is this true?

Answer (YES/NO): YES